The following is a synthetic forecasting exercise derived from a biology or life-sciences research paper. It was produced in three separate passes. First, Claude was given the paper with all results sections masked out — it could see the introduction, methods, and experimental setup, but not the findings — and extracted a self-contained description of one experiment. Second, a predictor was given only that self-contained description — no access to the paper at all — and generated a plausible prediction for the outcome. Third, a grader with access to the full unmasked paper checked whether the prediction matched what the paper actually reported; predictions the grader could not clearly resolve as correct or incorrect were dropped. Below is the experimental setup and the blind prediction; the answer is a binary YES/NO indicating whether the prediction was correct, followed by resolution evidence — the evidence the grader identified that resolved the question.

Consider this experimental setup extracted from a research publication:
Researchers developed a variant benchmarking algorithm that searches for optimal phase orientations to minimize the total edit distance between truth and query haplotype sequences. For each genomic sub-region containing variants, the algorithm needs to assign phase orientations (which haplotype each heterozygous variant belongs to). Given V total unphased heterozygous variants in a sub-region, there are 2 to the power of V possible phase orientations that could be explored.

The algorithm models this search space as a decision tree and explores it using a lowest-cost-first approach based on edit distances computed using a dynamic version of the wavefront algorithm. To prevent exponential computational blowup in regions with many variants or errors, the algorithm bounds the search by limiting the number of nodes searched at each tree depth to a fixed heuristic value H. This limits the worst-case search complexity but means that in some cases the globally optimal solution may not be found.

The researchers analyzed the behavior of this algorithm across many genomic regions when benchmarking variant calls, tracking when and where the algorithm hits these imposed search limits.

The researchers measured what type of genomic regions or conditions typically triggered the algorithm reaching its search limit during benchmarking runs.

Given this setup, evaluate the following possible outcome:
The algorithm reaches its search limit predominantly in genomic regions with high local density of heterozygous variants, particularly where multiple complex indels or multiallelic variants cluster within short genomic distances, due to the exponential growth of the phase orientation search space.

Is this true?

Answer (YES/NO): NO